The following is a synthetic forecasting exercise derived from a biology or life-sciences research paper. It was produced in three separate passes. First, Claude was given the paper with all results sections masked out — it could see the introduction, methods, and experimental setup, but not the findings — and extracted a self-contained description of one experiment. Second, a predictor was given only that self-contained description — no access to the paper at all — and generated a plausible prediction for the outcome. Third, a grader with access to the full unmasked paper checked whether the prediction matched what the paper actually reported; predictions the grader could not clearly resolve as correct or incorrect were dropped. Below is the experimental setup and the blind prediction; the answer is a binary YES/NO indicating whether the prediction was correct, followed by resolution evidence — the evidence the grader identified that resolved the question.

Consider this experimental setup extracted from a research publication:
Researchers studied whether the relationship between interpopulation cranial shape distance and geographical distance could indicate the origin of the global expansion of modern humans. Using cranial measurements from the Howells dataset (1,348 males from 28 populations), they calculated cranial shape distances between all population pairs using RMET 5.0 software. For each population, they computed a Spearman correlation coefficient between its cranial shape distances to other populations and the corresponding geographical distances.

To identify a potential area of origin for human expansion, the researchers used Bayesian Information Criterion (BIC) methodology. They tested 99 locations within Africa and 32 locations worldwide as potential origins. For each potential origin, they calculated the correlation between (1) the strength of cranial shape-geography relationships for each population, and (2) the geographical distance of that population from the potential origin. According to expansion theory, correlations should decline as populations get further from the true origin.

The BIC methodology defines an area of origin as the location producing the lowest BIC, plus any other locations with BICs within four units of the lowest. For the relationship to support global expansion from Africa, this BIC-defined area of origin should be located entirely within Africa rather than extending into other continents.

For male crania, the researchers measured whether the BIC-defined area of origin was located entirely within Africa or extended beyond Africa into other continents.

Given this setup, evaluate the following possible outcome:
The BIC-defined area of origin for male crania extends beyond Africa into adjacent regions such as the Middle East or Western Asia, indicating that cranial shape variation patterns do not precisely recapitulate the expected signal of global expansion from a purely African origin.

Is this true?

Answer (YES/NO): YES